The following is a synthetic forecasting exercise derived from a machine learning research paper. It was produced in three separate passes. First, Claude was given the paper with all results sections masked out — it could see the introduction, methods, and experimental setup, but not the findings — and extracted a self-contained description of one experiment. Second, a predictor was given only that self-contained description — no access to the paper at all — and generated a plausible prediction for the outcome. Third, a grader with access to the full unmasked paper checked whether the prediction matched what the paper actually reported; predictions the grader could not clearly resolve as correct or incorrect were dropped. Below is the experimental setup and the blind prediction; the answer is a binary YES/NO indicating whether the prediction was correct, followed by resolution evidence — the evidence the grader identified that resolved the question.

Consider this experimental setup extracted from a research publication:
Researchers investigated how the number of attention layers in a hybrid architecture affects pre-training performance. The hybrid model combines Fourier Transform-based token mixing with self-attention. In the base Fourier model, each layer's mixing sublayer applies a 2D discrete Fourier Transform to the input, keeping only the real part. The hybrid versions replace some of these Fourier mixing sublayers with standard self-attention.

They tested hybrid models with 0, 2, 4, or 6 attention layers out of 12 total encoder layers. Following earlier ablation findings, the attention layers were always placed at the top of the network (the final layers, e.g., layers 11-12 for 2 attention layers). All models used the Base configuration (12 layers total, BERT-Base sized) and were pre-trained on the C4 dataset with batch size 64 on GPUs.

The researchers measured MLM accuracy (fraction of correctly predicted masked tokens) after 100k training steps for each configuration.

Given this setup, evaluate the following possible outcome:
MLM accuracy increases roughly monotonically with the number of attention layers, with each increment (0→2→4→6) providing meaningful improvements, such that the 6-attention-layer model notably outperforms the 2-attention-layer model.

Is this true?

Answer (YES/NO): NO